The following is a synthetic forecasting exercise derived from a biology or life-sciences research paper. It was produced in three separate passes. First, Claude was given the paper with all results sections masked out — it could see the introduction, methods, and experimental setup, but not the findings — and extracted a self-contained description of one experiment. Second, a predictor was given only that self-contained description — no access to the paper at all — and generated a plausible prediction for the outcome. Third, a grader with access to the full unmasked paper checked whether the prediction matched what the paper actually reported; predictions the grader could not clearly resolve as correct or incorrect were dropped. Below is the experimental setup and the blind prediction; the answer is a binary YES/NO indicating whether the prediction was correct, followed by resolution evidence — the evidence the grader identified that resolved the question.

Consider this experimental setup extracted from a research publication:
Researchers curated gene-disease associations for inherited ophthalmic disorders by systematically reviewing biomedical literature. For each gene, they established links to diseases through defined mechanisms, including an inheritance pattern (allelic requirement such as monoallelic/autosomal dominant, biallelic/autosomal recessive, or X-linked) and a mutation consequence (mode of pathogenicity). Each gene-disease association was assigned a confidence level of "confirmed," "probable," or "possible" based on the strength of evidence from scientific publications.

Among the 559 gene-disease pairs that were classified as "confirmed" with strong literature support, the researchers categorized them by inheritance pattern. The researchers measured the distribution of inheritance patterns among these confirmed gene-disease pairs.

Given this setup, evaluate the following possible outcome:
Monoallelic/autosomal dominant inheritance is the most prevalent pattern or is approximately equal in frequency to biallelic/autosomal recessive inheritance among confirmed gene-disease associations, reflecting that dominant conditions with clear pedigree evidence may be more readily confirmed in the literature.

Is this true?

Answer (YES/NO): NO